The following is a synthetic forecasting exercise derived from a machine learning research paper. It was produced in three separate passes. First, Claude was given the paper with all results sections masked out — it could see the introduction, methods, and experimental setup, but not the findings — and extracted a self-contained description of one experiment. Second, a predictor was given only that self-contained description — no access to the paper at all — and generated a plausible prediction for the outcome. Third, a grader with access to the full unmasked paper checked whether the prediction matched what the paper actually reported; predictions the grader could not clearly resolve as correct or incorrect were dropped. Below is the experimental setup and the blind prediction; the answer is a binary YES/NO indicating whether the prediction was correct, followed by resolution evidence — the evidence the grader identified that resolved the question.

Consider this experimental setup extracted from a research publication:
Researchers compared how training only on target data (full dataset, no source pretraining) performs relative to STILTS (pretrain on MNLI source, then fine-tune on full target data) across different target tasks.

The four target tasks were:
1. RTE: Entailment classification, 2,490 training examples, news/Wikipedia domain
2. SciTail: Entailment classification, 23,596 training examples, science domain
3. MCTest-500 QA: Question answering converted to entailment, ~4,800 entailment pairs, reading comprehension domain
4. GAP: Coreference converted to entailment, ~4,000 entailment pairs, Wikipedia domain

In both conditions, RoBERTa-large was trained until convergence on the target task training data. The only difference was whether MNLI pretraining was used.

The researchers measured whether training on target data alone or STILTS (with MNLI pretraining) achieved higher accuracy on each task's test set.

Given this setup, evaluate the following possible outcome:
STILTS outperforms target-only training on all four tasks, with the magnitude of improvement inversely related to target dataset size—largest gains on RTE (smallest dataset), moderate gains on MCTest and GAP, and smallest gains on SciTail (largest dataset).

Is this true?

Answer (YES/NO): NO